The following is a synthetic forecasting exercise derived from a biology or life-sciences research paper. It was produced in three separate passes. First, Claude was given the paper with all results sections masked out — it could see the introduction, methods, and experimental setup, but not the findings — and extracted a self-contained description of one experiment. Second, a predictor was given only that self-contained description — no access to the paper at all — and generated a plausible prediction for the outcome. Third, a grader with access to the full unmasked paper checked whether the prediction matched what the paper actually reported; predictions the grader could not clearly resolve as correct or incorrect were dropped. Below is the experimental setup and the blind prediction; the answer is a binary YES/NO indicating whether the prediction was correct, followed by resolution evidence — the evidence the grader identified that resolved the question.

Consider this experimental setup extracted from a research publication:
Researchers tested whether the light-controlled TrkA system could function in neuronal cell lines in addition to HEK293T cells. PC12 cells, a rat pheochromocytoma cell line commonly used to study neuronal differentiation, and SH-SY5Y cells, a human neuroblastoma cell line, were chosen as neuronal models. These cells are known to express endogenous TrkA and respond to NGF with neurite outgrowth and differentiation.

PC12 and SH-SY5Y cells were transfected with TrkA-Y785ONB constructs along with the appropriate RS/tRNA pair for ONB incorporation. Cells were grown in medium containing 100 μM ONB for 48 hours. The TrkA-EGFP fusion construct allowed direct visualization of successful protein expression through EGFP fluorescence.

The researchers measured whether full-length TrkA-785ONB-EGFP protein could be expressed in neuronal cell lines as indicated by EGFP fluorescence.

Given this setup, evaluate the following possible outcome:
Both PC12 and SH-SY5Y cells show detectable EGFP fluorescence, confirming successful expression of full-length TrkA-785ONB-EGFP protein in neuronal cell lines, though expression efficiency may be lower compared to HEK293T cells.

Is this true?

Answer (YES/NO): YES